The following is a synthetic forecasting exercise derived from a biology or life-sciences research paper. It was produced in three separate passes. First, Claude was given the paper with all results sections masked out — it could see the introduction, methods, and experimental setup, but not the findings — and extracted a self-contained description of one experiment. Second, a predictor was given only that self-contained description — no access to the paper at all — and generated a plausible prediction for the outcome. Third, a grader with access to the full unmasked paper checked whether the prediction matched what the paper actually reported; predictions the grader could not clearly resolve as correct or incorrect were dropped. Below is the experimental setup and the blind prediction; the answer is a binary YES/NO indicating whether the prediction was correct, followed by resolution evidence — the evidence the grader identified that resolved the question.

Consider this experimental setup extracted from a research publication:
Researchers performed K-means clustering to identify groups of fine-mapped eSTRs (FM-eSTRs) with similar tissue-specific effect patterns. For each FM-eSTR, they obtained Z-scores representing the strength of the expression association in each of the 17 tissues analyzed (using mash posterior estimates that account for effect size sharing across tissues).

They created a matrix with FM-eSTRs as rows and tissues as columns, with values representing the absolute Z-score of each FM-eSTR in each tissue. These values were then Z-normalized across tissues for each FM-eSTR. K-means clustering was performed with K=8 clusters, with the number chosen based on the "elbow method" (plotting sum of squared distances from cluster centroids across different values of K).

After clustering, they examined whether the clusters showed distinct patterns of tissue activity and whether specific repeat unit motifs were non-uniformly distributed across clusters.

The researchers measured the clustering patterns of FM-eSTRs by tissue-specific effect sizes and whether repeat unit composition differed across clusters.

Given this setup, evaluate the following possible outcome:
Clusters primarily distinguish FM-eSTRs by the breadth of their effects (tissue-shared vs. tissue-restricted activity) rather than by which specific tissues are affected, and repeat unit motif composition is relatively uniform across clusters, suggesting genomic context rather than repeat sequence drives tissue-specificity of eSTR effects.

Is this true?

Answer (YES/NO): NO